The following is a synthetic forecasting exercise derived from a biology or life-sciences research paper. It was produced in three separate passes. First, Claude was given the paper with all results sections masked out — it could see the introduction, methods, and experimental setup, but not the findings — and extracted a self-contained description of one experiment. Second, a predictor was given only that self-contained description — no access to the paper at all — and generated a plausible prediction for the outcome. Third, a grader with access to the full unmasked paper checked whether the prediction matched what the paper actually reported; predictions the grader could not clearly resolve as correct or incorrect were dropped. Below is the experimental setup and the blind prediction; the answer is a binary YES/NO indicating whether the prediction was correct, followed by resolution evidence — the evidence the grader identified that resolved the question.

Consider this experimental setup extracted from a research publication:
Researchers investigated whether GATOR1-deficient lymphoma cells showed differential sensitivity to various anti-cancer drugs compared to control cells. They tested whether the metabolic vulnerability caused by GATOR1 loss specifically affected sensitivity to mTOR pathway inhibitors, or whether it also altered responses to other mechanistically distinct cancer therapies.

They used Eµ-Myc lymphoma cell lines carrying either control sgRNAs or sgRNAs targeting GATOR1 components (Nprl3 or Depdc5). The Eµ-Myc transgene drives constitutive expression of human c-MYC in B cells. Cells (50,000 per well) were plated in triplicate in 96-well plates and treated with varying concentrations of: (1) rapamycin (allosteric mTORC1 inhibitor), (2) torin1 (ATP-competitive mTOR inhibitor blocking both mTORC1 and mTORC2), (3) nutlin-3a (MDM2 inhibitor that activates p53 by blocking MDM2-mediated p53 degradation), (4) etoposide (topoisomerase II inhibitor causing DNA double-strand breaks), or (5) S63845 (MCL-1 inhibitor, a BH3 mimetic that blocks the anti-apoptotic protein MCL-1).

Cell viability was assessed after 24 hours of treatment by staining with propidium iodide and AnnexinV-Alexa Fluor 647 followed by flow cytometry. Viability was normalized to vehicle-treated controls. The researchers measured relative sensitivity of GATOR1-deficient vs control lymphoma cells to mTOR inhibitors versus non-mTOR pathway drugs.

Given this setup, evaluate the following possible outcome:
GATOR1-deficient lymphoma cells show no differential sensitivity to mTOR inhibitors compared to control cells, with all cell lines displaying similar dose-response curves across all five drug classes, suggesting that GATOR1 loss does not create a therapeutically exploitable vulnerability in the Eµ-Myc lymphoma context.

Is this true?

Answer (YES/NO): NO